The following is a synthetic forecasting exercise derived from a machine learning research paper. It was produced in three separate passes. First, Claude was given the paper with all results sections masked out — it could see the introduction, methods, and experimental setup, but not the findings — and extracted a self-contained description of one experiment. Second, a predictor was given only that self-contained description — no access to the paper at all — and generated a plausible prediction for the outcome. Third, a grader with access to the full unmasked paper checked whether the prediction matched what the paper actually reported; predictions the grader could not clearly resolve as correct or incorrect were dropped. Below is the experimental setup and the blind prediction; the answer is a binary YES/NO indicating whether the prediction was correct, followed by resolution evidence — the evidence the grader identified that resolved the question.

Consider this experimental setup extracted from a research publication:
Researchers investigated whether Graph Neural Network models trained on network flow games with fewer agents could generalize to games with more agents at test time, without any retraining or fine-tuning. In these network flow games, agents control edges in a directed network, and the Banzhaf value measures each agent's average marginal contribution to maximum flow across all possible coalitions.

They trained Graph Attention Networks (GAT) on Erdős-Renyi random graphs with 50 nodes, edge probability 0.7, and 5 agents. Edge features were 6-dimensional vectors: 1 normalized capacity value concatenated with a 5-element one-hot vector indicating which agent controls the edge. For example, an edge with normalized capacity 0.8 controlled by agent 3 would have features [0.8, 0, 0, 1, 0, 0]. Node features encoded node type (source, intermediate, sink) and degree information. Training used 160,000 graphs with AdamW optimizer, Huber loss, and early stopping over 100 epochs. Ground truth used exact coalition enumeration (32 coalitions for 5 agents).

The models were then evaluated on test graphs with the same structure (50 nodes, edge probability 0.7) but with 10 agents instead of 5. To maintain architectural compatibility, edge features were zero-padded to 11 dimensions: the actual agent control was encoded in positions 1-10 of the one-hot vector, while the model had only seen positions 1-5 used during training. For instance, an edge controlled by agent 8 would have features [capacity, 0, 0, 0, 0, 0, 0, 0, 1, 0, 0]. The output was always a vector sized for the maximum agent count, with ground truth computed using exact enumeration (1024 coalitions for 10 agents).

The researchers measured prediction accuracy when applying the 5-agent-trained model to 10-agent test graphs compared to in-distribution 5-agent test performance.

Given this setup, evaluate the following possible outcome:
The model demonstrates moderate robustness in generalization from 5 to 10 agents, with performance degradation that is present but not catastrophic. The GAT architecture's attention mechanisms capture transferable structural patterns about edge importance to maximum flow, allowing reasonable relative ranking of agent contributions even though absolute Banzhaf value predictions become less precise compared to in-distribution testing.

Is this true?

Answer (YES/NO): NO